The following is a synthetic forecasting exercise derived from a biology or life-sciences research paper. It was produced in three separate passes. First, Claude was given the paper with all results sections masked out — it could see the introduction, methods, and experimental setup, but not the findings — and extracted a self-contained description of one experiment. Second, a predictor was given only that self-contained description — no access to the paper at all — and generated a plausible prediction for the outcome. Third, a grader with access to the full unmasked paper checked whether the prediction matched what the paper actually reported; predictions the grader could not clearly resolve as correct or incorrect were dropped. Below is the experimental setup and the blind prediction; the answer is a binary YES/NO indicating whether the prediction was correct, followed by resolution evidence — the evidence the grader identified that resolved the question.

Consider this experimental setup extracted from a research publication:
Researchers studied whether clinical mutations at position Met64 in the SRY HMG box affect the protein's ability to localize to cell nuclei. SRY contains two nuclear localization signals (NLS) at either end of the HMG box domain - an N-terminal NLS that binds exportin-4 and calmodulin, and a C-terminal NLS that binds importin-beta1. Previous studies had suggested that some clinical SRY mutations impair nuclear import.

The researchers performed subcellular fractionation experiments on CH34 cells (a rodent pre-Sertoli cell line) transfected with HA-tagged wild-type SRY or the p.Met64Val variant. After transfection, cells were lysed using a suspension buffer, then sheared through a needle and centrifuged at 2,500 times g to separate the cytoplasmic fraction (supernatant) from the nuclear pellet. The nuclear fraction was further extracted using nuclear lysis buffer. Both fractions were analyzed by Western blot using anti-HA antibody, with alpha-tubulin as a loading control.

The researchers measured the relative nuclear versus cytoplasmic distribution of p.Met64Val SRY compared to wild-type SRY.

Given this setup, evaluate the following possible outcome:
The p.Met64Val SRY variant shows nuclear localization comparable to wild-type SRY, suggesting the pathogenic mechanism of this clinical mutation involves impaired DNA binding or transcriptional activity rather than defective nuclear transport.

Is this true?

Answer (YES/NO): YES